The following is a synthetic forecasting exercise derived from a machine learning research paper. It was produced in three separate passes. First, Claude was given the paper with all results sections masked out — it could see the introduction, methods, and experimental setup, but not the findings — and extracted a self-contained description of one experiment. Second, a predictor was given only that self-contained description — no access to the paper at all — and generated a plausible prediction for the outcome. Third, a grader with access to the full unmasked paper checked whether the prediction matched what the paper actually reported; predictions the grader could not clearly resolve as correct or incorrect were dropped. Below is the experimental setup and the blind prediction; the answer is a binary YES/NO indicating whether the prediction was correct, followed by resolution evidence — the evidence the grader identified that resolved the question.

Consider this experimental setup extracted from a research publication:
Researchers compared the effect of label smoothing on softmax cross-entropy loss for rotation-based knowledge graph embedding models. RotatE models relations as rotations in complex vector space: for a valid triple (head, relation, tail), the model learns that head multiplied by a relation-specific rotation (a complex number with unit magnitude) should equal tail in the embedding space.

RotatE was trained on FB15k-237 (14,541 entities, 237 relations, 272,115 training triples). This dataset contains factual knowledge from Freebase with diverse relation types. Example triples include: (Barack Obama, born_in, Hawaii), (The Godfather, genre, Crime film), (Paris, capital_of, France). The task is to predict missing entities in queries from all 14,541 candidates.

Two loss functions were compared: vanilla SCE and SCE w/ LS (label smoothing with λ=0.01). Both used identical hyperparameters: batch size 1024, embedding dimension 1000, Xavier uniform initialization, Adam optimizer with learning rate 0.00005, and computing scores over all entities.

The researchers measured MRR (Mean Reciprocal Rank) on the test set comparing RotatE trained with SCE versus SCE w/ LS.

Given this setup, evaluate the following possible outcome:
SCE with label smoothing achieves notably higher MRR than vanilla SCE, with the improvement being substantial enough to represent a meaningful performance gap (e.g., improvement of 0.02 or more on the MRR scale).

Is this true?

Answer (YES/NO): NO